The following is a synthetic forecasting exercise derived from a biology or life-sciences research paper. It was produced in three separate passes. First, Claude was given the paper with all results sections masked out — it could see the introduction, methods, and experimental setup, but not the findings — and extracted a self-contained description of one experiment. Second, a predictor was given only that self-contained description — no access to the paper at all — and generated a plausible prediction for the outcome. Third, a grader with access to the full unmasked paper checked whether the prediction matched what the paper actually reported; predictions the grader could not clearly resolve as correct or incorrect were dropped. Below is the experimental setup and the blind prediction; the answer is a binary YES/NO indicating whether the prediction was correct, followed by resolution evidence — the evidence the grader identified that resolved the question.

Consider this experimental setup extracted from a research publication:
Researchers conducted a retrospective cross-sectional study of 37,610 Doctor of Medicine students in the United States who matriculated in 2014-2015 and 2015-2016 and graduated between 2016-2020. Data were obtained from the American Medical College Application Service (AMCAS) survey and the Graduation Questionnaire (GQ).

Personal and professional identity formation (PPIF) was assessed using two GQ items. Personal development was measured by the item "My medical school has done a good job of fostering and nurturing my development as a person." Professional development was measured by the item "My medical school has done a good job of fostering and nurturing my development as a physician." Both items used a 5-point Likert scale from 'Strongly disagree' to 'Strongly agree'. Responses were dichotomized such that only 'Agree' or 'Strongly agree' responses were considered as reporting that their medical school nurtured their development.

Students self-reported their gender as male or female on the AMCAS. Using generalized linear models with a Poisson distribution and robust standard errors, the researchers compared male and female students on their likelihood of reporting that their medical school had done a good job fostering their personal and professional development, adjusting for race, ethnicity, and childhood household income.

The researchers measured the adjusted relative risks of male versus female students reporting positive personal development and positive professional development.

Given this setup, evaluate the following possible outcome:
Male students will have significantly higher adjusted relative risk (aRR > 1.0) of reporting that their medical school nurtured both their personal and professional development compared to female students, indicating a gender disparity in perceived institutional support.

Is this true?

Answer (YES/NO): NO